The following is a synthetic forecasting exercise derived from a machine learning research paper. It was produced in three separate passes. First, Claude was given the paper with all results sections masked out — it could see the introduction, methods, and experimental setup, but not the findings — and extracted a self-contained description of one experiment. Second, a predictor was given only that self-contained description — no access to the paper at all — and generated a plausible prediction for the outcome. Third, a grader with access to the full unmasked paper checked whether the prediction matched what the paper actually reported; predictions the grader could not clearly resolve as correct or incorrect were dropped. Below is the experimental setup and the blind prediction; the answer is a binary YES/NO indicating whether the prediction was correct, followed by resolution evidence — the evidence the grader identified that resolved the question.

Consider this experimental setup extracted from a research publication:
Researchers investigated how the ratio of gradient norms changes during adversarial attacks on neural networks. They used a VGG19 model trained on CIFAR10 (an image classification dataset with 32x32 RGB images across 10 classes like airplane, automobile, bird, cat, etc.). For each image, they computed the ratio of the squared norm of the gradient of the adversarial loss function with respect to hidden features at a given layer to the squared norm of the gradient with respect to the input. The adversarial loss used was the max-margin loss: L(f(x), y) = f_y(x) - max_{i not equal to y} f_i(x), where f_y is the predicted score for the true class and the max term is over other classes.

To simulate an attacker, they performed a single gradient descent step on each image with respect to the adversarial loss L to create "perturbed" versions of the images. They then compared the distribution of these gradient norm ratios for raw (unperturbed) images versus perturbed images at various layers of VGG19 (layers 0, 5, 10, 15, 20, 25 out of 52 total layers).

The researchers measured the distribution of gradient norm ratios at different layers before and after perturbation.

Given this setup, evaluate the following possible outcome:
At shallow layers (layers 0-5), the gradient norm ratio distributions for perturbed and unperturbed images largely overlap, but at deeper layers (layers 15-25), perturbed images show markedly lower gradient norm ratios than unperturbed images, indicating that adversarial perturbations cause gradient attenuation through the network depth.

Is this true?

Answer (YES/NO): NO